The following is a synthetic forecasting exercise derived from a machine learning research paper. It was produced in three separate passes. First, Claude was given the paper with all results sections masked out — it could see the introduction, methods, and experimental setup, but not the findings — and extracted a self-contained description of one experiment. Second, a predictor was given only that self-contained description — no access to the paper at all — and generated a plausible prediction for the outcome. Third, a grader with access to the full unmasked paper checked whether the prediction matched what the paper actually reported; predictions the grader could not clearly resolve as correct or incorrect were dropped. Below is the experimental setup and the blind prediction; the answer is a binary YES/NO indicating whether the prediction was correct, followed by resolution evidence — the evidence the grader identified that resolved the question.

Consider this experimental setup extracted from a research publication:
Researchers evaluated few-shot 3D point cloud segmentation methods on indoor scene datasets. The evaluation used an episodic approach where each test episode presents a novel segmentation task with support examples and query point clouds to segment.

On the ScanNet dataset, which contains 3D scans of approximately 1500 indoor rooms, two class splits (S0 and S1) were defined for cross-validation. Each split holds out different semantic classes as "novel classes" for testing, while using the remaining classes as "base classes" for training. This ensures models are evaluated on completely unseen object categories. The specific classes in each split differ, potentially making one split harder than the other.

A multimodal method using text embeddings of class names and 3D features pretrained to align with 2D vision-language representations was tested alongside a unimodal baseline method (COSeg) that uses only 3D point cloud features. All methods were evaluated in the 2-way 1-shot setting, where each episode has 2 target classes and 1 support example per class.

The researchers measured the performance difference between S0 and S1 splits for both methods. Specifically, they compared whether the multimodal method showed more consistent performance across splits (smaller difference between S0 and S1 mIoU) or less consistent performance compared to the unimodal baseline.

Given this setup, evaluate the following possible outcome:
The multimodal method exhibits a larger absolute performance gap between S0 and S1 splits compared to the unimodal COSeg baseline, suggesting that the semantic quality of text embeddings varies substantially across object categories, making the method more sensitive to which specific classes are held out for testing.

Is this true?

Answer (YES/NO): YES